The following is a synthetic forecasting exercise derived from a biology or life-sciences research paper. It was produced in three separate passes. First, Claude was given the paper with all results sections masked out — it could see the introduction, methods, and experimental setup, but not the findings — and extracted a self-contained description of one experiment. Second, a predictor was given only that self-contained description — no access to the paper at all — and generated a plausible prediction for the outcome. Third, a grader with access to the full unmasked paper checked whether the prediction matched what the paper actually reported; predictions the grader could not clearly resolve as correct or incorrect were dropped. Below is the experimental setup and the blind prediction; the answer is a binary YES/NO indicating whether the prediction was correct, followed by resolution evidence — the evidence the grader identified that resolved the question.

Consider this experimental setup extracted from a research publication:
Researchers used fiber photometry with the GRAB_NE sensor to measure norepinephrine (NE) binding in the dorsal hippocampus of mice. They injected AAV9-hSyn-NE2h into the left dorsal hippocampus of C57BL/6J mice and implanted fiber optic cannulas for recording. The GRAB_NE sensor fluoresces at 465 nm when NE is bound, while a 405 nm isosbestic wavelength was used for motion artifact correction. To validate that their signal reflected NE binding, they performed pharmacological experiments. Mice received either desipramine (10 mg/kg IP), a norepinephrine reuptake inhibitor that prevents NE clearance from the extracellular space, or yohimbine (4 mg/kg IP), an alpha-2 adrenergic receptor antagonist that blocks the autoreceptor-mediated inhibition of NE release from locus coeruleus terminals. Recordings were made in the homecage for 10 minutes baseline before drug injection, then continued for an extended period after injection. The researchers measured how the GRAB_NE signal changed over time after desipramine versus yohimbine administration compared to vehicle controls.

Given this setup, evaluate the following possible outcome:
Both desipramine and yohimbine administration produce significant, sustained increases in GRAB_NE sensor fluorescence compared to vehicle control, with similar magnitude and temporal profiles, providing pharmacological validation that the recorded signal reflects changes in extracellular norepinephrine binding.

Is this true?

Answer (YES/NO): NO